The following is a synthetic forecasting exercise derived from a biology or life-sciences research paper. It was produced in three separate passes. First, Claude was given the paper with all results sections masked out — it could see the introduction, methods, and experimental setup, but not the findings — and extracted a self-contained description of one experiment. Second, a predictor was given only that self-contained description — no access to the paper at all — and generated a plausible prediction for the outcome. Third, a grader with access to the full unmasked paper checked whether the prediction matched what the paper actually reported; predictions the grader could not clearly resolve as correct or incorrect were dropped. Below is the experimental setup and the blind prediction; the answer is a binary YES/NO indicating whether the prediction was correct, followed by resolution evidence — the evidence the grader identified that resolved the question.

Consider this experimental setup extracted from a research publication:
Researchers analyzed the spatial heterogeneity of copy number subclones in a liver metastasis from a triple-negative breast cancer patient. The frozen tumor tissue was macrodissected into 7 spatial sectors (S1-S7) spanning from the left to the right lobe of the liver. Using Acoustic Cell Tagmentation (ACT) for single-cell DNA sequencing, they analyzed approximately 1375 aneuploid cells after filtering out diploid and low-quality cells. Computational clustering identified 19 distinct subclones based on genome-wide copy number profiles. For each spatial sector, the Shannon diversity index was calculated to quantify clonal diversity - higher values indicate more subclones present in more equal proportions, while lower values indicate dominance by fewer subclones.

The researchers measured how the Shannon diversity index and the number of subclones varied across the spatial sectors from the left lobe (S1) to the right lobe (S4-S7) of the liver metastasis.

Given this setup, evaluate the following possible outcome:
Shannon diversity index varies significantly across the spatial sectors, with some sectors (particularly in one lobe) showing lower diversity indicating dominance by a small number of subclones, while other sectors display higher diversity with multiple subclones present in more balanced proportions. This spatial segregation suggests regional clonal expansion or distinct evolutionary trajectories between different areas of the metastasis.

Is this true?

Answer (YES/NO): YES